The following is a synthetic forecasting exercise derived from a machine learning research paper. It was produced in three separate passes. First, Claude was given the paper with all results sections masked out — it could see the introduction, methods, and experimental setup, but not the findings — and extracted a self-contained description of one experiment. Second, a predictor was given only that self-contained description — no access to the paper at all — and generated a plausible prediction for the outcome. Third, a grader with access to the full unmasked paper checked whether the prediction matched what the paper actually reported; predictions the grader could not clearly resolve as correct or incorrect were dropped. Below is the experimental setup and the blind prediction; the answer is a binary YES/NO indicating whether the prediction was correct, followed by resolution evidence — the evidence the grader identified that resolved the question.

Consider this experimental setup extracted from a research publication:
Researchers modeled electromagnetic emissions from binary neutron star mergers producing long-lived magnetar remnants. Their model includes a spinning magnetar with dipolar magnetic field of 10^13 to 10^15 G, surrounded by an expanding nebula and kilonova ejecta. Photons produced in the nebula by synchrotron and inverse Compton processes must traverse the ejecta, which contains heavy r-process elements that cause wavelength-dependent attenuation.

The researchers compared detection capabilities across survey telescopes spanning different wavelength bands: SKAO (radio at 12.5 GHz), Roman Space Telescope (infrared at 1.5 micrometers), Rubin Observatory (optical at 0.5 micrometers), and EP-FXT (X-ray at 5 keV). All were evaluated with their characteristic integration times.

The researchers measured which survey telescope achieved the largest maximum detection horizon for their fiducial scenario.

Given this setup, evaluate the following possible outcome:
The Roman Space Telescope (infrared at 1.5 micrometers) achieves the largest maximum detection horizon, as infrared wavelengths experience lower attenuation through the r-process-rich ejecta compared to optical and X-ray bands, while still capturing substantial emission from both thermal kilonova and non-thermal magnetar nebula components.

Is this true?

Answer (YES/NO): NO